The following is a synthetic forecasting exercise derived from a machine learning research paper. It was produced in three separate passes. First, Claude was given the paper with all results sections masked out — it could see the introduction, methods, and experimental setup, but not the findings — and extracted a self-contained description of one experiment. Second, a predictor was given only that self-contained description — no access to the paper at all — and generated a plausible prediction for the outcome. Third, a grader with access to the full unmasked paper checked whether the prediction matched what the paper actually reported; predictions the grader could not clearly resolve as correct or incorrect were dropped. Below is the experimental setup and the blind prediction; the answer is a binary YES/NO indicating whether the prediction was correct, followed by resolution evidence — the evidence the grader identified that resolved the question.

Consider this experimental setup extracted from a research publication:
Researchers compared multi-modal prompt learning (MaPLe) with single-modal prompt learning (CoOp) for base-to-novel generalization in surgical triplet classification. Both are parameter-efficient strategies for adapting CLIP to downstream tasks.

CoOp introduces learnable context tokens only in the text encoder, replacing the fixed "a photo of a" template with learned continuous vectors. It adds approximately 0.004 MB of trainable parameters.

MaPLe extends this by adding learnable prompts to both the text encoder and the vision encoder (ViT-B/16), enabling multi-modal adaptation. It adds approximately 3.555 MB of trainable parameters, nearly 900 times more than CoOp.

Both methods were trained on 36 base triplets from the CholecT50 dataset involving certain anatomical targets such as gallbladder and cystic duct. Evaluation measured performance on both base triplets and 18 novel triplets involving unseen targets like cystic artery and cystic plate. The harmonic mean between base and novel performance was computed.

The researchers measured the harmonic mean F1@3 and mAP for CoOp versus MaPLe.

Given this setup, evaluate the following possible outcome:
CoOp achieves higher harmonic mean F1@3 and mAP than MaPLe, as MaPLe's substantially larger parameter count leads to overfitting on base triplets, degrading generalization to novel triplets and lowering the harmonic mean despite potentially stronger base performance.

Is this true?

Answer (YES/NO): NO